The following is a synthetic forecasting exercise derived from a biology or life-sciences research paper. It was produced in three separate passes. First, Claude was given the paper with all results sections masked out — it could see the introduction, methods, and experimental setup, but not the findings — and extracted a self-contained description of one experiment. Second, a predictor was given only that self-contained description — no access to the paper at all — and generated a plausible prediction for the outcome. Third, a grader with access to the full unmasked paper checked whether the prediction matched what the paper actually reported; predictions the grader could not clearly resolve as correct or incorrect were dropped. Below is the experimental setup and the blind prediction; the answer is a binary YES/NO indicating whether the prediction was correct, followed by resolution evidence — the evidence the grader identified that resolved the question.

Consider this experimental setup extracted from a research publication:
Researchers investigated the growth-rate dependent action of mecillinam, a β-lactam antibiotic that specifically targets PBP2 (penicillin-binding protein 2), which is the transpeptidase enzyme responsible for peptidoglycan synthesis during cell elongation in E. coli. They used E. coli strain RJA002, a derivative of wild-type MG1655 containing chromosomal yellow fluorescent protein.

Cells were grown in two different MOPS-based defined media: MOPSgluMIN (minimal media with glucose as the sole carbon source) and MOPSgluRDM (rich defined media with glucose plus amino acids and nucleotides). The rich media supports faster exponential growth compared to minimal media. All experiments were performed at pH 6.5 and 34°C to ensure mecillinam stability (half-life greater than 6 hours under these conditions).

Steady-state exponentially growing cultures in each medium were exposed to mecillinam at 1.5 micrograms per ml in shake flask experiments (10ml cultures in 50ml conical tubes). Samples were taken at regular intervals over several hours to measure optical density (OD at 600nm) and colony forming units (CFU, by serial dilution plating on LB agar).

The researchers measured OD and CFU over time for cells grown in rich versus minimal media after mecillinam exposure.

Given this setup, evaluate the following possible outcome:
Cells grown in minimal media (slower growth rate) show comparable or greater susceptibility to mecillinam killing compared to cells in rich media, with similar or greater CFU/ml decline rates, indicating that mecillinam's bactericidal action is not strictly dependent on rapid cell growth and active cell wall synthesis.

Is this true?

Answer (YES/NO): NO